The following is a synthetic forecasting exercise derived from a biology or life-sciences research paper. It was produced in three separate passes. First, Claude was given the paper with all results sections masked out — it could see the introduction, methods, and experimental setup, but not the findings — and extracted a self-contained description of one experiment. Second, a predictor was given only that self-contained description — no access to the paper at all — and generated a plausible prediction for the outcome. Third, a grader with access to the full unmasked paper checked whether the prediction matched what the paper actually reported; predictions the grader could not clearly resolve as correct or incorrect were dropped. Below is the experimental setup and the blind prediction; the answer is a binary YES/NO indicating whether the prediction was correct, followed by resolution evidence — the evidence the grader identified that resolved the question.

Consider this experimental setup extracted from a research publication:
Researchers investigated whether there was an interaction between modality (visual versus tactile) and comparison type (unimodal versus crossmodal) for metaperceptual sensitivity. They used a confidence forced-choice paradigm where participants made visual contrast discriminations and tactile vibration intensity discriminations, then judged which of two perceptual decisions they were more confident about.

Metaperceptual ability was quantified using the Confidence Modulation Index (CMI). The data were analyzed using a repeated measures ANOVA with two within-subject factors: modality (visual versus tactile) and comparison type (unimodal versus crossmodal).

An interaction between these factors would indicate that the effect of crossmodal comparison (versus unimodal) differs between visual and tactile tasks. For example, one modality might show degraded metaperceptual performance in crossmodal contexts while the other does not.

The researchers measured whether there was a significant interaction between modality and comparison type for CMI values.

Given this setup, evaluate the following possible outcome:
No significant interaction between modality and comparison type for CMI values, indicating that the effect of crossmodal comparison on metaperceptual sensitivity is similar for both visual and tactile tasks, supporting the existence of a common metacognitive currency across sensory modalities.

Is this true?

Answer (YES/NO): YES